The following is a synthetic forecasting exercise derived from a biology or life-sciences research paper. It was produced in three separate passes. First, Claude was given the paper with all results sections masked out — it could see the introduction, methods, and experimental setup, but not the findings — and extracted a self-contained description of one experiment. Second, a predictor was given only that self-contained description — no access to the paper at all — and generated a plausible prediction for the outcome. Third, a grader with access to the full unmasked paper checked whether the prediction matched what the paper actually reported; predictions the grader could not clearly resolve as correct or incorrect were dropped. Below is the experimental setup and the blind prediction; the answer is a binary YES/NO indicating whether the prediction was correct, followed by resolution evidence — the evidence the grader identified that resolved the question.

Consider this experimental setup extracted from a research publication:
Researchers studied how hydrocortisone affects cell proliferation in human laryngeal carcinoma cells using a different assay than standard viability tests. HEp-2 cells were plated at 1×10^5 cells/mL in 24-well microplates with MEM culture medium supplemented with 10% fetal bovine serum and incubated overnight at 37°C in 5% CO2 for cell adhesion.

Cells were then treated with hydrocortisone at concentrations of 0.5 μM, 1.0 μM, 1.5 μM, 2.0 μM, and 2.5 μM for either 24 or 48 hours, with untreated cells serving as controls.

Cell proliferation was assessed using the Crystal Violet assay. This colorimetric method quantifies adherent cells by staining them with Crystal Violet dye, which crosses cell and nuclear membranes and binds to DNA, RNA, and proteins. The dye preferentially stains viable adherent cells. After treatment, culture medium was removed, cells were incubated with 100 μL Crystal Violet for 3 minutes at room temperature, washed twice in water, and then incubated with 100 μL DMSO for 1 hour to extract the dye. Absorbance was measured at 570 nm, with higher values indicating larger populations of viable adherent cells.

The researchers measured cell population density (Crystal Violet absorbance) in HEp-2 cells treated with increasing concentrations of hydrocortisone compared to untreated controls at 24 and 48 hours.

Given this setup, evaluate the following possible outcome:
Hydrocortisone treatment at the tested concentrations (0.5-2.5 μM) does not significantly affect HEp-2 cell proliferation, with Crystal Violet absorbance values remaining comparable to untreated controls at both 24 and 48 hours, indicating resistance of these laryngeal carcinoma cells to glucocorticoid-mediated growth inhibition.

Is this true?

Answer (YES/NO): YES